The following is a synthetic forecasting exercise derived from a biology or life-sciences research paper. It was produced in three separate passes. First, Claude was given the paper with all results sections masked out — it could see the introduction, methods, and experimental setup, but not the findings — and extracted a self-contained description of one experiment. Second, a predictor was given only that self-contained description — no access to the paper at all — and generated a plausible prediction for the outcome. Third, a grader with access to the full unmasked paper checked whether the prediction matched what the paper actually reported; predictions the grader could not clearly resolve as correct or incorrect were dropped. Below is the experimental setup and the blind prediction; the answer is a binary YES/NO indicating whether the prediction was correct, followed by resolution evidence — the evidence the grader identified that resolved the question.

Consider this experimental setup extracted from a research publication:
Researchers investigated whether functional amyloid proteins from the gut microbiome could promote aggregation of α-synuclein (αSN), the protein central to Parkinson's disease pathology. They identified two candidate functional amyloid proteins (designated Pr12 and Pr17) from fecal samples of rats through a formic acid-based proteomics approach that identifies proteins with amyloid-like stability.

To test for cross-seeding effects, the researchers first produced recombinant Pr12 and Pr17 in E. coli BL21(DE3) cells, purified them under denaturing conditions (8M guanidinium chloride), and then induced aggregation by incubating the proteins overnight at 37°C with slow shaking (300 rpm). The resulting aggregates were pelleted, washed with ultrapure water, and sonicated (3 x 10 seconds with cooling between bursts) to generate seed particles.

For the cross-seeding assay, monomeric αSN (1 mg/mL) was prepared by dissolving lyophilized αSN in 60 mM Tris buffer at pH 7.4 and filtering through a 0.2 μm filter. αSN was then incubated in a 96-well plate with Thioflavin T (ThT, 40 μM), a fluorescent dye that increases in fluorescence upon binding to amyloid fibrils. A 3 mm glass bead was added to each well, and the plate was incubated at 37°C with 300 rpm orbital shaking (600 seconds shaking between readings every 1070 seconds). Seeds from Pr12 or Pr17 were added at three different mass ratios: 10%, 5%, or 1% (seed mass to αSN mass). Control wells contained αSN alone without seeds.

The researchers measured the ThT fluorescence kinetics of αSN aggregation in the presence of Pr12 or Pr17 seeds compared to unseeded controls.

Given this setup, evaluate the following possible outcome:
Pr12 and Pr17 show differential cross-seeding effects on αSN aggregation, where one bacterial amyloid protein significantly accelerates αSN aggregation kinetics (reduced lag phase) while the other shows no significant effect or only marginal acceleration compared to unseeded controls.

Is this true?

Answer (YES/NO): NO